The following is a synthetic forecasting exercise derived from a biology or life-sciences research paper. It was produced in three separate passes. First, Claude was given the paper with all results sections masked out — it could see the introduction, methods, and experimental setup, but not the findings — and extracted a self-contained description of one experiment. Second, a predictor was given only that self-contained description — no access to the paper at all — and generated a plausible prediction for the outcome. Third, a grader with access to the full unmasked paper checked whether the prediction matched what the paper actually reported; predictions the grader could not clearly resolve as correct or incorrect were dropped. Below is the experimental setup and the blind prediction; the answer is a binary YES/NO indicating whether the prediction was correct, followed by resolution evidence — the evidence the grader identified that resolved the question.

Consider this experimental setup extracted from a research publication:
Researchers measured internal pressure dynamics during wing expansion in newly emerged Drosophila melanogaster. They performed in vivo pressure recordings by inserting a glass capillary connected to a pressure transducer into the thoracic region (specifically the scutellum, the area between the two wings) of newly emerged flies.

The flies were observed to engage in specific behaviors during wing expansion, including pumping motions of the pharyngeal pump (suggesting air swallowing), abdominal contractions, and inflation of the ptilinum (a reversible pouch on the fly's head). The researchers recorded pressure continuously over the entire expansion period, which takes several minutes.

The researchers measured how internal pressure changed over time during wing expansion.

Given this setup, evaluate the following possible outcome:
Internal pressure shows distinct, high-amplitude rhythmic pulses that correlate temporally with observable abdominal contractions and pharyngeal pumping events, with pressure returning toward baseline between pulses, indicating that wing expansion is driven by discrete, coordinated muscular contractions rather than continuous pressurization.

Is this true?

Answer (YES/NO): NO